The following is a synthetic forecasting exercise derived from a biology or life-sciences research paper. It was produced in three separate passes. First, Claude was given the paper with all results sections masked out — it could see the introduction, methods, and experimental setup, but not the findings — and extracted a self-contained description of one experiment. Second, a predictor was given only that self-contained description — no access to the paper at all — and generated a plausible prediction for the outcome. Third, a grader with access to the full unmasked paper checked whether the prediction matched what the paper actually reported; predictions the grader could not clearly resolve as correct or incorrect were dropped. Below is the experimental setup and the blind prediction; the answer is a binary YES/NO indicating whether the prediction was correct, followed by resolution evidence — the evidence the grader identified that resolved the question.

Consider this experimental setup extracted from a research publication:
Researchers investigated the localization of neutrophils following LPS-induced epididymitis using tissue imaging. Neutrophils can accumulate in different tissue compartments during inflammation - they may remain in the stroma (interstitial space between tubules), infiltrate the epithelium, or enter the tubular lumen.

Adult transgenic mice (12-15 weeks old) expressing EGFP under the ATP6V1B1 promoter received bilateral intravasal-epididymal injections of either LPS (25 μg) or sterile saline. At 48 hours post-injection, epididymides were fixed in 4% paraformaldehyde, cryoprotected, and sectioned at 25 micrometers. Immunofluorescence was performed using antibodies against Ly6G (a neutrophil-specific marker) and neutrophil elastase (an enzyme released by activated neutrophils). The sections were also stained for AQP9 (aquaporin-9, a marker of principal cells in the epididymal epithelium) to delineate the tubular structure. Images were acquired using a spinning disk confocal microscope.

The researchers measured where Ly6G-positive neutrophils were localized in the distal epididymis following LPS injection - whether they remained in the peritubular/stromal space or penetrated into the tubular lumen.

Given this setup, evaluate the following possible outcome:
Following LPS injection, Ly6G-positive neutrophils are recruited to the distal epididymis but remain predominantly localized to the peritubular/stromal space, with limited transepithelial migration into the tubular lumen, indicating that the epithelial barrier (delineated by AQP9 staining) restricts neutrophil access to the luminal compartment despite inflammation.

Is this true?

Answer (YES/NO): YES